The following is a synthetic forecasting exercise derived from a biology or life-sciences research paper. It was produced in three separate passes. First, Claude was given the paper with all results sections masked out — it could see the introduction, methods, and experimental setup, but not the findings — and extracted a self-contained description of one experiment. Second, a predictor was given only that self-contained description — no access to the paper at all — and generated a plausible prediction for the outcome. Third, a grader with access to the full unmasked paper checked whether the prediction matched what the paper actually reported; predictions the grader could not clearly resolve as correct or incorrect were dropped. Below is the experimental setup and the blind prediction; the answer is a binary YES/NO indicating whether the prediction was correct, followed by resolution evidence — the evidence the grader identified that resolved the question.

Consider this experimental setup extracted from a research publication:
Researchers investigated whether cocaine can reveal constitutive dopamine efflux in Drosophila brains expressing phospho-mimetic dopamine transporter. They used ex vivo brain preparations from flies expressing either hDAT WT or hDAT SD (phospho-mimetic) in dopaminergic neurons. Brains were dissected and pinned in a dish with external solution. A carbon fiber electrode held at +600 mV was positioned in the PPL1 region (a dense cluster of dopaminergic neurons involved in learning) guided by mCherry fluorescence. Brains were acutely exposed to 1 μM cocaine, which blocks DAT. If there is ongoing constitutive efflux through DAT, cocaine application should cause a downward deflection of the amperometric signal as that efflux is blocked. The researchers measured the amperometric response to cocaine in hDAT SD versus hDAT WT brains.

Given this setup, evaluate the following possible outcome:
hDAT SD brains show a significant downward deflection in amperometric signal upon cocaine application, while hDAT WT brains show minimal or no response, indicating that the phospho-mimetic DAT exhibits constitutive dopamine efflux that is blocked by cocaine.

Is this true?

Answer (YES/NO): YES